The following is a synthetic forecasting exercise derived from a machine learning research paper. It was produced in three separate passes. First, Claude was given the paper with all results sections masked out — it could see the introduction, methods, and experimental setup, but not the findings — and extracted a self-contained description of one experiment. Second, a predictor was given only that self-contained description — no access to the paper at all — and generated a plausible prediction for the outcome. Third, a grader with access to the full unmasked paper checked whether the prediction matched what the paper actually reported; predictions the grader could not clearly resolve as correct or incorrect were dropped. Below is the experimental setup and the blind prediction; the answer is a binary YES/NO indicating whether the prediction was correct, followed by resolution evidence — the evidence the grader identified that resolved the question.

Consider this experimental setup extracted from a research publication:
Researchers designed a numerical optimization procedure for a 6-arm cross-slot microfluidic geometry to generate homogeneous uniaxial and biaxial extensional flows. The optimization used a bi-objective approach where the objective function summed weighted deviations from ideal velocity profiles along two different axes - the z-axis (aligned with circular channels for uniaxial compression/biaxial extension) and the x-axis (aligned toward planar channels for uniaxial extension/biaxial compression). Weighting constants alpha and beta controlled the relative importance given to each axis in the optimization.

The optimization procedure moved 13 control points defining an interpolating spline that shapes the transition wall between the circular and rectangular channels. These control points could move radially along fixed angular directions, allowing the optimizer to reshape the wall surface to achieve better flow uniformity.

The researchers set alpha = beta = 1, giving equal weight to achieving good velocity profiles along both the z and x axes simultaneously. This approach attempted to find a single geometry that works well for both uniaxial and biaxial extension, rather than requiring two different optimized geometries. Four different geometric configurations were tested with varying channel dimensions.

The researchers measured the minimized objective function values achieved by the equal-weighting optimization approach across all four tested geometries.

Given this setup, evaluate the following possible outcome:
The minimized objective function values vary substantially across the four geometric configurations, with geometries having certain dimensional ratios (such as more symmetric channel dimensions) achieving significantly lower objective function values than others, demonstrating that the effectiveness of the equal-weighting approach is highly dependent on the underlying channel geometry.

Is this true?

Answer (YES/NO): NO